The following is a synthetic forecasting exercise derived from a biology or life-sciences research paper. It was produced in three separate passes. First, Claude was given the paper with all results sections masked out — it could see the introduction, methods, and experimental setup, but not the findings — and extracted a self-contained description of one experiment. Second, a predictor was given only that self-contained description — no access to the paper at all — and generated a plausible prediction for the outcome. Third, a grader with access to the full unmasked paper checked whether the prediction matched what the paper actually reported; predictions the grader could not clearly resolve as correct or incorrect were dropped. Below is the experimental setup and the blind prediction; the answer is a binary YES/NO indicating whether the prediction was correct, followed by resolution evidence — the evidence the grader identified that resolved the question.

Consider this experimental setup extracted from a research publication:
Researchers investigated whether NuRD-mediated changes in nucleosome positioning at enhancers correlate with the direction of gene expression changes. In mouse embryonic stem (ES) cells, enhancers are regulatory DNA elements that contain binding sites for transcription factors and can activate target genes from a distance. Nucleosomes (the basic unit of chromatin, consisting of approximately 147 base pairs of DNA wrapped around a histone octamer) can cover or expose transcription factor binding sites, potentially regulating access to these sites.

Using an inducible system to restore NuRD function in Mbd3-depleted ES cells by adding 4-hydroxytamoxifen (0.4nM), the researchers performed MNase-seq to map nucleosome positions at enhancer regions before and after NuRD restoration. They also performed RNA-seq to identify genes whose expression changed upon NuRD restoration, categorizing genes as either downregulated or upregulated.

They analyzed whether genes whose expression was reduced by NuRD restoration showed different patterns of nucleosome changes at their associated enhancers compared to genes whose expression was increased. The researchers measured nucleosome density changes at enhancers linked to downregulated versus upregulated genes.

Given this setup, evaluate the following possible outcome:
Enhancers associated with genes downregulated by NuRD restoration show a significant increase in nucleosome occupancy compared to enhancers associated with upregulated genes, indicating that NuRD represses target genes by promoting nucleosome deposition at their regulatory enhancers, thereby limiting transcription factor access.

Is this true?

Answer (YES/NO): NO